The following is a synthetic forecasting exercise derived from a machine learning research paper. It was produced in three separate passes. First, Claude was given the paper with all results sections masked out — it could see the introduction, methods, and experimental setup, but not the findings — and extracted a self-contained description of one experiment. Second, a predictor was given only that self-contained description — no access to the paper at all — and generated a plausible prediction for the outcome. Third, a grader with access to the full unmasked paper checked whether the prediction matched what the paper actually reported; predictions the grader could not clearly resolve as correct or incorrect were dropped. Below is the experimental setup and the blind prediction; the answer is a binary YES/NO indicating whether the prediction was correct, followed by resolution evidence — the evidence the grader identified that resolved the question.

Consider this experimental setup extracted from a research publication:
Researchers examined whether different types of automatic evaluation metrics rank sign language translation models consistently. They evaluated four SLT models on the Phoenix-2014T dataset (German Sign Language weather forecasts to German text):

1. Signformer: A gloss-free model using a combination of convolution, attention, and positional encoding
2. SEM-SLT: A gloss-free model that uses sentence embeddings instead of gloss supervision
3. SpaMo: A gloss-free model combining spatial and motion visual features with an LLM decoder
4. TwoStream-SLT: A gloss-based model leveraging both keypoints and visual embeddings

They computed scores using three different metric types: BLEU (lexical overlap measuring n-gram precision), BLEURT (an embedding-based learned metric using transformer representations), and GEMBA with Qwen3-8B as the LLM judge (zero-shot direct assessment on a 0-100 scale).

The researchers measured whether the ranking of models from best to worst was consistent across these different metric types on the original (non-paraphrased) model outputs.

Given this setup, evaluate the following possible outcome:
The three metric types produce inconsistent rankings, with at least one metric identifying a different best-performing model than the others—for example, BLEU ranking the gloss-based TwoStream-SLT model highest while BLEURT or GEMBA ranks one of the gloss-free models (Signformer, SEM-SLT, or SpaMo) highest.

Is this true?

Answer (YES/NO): NO